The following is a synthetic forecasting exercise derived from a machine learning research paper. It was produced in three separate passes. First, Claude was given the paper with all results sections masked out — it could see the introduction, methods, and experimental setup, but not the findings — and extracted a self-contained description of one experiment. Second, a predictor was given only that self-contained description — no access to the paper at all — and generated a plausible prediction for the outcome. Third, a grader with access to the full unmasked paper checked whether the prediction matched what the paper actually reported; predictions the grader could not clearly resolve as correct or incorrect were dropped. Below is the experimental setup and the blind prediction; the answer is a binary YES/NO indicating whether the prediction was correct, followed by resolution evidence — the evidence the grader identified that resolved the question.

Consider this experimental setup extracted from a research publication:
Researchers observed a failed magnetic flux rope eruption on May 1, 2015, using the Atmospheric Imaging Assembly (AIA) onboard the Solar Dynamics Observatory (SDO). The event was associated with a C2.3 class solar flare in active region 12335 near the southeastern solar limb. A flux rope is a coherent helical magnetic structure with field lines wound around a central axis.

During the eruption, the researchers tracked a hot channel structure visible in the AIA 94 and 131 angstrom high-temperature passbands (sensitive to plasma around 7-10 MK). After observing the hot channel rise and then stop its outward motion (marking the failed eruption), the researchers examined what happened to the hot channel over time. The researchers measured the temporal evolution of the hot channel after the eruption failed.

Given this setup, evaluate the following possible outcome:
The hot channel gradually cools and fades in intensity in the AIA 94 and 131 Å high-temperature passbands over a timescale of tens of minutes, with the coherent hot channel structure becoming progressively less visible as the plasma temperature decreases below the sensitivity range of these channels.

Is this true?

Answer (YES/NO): NO